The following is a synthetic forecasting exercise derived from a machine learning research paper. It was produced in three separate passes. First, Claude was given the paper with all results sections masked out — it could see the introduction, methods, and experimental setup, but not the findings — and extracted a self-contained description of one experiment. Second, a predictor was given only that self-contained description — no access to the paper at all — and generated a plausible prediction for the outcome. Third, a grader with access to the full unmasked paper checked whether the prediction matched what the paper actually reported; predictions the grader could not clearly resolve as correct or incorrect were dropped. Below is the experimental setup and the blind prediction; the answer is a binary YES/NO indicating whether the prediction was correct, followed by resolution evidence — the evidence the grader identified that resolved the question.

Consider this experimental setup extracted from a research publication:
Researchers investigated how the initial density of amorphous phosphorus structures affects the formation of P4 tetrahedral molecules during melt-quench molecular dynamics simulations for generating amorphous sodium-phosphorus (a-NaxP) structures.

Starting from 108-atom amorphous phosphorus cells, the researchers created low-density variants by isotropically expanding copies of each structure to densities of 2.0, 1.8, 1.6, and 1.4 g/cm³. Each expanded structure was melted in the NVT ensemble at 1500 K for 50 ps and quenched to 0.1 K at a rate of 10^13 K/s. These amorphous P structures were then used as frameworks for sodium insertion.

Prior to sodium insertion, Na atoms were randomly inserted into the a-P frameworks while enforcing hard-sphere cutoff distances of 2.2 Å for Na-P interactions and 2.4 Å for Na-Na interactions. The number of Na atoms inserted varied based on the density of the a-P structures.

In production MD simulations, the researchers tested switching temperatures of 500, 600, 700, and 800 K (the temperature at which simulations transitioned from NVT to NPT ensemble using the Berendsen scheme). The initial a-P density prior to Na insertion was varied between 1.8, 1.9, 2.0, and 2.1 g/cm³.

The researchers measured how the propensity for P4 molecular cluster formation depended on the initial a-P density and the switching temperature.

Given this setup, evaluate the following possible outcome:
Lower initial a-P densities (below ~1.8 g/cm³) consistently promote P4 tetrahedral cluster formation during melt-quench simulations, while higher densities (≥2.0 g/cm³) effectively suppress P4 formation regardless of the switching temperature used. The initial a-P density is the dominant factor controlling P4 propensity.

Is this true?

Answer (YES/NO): NO